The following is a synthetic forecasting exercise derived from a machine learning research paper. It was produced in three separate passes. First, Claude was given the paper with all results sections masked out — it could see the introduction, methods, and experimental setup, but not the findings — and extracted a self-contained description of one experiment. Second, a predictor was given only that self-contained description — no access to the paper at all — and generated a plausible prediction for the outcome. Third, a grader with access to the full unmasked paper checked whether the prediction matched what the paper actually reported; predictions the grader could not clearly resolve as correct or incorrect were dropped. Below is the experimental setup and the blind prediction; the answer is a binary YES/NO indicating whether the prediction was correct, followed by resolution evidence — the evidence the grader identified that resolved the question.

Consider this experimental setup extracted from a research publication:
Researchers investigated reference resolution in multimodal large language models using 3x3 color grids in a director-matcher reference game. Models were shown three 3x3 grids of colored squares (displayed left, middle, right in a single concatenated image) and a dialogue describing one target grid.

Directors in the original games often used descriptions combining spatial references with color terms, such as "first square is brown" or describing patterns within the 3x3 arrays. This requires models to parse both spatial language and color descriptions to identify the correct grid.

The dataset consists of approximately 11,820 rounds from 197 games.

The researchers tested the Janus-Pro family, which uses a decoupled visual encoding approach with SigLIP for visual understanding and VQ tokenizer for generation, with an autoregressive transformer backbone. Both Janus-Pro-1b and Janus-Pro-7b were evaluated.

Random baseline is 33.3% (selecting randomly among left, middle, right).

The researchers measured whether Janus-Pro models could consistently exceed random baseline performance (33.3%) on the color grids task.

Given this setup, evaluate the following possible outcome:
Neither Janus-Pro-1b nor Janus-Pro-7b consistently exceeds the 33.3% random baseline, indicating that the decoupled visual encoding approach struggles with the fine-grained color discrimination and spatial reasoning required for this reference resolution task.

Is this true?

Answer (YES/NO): NO